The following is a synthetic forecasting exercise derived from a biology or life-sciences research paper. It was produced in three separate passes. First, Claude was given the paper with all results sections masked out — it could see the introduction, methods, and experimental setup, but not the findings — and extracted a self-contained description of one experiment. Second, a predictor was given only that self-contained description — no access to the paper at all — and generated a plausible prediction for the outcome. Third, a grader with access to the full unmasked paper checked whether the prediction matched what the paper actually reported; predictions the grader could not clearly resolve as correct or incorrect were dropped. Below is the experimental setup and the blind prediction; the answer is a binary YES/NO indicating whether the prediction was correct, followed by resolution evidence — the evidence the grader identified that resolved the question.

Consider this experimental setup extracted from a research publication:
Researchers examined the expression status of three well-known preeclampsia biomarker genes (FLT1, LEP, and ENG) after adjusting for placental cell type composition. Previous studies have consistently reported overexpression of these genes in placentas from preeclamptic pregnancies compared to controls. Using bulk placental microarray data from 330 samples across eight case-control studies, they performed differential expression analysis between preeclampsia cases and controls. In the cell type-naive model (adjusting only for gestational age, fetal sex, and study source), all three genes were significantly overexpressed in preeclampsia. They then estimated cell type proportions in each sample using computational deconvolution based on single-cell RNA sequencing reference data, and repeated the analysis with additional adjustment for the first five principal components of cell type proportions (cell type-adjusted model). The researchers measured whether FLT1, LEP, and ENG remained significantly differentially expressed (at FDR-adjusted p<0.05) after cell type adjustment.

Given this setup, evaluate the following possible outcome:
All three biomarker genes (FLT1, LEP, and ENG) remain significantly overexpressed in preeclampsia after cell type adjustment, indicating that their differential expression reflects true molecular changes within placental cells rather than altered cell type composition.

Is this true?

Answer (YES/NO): NO